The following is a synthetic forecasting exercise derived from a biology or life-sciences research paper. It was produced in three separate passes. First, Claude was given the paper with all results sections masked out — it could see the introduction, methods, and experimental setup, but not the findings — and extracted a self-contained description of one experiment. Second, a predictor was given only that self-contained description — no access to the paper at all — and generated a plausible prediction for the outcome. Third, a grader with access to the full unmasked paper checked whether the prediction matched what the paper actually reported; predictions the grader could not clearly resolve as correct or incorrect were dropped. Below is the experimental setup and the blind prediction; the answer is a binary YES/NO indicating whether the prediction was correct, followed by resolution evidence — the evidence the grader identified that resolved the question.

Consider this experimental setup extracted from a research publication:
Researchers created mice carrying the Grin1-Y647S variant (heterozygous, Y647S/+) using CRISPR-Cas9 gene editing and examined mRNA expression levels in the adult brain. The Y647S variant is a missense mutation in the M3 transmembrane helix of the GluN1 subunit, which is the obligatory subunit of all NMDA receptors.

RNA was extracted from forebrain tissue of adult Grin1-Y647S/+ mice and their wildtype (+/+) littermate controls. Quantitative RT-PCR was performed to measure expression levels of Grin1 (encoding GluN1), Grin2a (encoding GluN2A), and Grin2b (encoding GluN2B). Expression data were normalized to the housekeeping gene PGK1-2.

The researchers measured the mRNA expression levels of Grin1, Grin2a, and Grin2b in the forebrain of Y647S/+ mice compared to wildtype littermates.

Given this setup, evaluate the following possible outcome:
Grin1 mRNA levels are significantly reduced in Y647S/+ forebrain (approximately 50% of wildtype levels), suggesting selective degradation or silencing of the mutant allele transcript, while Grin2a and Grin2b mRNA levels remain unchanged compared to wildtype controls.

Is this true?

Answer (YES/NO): NO